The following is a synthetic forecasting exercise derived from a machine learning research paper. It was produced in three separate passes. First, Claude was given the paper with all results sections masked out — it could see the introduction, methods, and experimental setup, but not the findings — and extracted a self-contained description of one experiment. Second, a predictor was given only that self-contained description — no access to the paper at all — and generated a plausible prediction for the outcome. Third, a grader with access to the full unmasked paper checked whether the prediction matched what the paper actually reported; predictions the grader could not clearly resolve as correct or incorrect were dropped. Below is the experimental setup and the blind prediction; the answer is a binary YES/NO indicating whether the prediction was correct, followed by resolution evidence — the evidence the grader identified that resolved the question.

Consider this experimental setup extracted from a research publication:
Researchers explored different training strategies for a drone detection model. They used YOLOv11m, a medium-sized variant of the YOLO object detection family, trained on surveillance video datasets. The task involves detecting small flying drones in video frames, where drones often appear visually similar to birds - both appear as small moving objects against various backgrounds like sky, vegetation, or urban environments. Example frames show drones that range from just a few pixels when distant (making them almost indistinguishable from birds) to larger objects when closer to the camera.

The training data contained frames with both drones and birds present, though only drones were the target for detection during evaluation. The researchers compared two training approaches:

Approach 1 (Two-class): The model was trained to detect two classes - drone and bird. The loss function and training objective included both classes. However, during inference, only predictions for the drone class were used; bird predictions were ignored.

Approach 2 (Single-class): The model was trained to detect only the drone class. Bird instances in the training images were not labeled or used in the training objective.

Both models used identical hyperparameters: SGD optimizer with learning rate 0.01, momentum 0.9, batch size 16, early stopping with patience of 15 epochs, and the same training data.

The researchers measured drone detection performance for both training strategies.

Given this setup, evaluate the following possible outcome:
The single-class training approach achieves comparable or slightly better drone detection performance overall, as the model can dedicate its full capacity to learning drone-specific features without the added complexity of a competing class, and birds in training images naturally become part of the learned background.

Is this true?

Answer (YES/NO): NO